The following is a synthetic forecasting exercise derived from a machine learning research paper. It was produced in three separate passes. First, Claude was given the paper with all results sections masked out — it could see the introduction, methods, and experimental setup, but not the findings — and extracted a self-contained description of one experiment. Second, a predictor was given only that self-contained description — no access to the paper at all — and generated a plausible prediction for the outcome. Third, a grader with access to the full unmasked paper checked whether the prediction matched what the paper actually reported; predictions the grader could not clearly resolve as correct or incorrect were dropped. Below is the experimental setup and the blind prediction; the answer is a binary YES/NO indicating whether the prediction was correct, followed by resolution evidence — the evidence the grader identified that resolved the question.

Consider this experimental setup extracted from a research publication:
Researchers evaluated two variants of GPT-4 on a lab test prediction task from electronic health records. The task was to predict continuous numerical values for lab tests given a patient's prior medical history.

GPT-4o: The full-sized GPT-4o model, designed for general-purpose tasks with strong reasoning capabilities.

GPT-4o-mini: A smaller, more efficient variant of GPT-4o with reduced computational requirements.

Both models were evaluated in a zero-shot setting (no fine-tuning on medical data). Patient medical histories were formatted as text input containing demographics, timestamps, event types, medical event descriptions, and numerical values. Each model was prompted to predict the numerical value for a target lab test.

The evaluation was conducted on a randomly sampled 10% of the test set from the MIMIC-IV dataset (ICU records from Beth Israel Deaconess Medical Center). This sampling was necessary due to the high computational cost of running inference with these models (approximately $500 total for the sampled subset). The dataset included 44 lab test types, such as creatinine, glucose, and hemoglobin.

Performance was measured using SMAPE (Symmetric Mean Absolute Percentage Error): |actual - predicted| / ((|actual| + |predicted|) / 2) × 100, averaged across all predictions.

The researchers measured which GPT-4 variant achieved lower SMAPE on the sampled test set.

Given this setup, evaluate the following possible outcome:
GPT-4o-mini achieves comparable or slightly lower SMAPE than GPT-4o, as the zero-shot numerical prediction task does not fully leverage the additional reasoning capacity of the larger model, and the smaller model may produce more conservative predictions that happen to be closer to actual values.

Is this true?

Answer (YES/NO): NO